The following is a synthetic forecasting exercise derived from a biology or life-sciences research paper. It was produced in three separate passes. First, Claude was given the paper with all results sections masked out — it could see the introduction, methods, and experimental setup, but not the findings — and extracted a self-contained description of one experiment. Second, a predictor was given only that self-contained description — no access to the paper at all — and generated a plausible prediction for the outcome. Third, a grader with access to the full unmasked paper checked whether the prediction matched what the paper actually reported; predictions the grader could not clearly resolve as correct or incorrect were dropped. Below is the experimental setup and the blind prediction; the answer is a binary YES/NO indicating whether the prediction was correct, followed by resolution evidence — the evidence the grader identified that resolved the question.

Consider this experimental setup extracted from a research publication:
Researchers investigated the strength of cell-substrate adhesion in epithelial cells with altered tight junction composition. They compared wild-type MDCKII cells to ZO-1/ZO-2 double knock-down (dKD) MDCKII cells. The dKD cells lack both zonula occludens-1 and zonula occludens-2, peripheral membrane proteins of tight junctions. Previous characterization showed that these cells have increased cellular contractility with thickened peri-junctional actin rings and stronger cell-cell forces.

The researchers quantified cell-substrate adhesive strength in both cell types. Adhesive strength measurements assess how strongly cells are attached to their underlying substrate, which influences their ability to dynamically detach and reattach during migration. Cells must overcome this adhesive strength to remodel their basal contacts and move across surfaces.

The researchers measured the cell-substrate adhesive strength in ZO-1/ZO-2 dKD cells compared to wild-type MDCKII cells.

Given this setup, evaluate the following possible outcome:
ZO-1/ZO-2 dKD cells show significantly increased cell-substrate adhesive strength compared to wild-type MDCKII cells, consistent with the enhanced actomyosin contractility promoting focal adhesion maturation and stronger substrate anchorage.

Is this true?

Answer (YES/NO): YES